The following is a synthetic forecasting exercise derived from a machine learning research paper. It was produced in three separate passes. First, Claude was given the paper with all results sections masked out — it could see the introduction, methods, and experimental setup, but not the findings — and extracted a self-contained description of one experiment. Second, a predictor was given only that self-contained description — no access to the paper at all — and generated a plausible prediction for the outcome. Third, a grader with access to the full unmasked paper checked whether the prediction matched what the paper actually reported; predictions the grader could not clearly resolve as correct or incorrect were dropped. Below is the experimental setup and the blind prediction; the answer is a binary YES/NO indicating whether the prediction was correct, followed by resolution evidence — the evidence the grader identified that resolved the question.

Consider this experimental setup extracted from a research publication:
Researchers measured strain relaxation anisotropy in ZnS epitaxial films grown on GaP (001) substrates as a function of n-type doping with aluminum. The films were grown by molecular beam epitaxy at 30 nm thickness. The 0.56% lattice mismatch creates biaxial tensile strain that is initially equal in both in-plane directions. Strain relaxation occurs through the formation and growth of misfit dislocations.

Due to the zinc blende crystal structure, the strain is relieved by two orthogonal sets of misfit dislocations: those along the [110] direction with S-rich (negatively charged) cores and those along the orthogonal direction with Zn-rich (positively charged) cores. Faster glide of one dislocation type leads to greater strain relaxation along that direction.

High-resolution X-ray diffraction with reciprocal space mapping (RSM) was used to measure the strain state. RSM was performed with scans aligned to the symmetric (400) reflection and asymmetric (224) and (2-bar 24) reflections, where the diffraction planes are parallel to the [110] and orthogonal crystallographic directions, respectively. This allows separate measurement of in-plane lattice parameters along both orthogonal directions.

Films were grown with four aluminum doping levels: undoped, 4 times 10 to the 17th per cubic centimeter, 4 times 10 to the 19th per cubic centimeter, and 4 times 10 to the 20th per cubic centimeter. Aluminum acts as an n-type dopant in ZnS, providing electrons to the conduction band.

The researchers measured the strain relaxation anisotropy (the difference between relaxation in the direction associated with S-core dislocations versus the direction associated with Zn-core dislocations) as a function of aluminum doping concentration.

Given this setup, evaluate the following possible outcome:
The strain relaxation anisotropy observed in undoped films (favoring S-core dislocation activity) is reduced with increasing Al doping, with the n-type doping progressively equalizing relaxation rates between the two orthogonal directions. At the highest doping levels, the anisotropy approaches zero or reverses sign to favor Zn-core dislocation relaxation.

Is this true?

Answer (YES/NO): NO